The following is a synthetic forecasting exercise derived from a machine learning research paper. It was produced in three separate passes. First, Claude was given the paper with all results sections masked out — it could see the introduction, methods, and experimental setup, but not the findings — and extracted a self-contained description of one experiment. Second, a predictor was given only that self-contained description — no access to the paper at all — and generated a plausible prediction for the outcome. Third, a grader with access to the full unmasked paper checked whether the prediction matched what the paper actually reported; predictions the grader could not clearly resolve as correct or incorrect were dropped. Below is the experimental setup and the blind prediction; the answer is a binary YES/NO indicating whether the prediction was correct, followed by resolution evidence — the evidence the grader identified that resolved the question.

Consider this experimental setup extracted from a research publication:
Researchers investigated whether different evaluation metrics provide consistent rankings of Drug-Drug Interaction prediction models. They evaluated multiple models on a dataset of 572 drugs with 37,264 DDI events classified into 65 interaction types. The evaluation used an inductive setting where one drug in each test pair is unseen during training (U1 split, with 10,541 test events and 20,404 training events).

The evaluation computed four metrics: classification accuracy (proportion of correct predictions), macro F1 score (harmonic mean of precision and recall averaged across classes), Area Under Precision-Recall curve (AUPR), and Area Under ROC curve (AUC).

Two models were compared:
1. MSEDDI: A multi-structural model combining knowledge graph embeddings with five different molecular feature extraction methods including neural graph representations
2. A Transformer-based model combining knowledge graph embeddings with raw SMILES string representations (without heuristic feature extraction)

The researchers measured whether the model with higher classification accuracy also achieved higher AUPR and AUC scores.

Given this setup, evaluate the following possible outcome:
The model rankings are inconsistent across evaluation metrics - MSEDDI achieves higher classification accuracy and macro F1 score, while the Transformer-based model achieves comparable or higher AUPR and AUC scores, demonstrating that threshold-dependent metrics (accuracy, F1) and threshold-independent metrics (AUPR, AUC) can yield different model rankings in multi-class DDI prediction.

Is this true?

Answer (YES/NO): NO